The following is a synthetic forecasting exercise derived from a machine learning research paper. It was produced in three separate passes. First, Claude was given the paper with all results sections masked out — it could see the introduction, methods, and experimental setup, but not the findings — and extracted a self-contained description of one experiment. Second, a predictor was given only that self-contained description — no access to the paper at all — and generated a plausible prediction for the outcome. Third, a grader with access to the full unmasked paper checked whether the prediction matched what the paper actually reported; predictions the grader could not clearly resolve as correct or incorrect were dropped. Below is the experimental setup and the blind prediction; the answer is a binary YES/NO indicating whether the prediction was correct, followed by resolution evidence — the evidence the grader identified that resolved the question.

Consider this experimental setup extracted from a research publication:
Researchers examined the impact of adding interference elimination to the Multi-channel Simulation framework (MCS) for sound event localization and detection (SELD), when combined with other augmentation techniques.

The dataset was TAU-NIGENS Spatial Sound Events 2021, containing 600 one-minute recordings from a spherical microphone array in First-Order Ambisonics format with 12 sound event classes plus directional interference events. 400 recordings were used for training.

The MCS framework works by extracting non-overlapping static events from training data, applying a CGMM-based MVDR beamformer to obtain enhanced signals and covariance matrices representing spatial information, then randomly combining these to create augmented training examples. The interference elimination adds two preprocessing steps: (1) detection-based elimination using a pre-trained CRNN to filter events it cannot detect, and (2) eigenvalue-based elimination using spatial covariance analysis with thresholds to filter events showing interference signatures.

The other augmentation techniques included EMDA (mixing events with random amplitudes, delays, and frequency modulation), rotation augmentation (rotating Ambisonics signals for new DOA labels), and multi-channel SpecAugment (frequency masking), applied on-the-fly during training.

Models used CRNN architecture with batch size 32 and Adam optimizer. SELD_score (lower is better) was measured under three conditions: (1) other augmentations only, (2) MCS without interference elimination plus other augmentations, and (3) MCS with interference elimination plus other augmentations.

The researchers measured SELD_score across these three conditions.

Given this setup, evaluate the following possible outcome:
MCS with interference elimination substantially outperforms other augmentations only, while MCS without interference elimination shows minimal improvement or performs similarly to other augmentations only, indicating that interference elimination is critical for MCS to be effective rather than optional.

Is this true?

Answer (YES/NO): NO